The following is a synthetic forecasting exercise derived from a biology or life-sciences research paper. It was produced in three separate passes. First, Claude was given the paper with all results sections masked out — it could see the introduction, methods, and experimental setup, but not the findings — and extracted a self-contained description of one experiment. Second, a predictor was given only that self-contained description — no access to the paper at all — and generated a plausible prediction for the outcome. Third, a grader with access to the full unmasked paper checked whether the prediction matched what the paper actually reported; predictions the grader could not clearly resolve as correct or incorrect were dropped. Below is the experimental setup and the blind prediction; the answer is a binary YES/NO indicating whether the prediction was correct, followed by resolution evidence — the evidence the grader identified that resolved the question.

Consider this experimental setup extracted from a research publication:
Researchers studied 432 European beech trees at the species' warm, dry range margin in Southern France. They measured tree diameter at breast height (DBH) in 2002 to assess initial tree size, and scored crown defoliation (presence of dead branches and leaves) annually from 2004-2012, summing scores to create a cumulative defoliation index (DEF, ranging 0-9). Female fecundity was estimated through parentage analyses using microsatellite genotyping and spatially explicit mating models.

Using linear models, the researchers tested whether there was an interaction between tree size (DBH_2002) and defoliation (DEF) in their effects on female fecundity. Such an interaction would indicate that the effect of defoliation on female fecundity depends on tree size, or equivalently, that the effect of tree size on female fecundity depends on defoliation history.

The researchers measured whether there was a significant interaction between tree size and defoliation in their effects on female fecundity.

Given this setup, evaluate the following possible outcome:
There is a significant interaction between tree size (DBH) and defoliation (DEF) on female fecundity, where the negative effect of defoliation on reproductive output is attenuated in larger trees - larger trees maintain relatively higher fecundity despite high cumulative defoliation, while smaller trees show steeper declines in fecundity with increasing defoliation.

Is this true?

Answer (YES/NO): YES